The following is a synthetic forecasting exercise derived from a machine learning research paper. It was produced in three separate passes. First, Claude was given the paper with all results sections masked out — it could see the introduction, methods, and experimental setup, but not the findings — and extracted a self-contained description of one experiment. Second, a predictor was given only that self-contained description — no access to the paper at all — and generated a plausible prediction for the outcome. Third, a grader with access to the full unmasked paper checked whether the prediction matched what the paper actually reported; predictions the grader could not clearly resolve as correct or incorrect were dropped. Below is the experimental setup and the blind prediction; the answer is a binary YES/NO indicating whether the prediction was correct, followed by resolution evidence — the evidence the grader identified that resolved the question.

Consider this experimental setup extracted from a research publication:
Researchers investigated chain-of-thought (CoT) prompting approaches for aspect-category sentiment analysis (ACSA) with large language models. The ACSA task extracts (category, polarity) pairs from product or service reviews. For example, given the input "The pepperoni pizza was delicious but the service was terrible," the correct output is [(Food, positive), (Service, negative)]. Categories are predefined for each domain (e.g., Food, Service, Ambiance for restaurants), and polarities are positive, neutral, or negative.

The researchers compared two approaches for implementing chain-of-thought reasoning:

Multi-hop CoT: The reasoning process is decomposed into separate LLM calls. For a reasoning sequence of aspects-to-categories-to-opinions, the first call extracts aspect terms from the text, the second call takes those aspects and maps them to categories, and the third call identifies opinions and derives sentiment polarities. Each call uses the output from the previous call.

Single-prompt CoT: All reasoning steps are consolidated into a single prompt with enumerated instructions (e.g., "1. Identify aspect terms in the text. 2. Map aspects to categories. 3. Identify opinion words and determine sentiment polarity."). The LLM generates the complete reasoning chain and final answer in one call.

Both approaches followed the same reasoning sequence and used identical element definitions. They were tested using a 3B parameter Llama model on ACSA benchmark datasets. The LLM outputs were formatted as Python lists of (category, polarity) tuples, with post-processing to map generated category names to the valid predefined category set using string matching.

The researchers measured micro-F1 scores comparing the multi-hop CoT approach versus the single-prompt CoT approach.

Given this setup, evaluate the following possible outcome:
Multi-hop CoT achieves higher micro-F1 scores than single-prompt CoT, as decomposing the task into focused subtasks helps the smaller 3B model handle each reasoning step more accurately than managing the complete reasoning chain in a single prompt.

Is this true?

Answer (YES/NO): NO